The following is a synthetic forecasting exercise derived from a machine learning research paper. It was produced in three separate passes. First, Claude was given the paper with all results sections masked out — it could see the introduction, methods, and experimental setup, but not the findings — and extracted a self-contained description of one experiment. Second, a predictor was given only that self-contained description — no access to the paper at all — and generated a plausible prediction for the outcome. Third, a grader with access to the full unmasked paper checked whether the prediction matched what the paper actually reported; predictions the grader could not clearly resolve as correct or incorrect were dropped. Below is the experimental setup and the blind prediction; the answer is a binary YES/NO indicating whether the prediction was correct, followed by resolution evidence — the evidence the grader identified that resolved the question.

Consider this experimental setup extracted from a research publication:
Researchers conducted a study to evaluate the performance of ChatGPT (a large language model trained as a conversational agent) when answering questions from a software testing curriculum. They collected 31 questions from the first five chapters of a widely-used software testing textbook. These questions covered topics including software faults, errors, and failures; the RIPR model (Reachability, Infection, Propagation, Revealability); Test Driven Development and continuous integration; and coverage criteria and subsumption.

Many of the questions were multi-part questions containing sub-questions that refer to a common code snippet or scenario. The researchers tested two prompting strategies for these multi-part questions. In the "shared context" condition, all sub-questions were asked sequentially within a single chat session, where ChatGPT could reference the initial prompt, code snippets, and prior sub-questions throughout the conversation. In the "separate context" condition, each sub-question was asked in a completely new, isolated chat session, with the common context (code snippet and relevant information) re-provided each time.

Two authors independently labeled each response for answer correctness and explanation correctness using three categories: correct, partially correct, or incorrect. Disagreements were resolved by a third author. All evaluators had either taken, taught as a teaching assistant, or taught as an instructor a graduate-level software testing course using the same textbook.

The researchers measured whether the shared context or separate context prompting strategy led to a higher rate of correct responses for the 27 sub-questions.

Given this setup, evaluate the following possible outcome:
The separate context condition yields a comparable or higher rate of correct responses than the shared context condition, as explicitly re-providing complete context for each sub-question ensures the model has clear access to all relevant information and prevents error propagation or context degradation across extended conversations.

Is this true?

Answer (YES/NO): NO